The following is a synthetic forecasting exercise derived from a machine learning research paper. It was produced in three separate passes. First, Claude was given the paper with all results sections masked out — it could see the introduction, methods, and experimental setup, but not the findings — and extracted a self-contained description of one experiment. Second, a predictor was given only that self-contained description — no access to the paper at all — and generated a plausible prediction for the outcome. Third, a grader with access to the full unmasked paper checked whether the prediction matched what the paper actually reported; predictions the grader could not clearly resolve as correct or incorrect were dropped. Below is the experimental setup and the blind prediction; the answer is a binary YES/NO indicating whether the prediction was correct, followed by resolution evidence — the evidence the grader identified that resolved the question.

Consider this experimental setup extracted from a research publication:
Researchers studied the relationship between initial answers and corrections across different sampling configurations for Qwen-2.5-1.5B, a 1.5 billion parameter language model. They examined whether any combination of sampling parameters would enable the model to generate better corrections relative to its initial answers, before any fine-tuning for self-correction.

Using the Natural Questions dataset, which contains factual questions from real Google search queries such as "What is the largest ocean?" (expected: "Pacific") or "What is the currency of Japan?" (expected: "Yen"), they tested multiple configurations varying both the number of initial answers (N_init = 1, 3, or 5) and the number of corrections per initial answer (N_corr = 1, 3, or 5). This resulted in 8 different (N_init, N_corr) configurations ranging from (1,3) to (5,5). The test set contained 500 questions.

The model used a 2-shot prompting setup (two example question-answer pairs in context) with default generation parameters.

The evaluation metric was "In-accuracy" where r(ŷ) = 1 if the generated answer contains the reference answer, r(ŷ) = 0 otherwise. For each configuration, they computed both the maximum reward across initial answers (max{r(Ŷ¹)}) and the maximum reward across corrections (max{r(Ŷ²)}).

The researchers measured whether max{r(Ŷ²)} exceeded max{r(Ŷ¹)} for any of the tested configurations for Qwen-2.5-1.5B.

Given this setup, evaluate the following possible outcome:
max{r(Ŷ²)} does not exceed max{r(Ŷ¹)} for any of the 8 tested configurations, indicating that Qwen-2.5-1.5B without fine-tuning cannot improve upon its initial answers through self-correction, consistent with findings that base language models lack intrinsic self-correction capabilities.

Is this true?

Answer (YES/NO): YES